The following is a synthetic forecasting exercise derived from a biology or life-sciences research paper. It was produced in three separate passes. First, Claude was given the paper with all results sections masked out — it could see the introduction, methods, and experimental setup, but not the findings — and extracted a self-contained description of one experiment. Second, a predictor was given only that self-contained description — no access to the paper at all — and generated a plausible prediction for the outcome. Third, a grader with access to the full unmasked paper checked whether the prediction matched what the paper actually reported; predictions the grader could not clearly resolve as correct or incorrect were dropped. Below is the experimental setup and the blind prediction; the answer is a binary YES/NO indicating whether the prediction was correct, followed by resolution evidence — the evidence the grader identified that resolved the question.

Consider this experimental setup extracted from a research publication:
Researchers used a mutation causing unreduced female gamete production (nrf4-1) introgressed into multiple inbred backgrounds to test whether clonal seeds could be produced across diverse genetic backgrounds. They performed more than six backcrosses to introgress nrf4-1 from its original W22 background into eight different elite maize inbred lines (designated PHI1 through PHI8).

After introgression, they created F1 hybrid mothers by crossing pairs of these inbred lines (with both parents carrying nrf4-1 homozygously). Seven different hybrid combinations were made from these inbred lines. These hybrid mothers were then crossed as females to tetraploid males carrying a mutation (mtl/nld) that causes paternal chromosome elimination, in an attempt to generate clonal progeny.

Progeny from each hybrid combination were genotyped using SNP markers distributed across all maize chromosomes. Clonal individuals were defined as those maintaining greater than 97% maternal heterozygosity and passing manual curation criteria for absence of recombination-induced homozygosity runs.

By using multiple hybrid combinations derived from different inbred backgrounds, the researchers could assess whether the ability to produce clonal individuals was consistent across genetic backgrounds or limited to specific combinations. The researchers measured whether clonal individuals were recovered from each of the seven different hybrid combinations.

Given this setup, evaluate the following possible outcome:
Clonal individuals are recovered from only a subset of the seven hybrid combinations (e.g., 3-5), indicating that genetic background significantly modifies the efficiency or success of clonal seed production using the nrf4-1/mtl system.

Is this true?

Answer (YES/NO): NO